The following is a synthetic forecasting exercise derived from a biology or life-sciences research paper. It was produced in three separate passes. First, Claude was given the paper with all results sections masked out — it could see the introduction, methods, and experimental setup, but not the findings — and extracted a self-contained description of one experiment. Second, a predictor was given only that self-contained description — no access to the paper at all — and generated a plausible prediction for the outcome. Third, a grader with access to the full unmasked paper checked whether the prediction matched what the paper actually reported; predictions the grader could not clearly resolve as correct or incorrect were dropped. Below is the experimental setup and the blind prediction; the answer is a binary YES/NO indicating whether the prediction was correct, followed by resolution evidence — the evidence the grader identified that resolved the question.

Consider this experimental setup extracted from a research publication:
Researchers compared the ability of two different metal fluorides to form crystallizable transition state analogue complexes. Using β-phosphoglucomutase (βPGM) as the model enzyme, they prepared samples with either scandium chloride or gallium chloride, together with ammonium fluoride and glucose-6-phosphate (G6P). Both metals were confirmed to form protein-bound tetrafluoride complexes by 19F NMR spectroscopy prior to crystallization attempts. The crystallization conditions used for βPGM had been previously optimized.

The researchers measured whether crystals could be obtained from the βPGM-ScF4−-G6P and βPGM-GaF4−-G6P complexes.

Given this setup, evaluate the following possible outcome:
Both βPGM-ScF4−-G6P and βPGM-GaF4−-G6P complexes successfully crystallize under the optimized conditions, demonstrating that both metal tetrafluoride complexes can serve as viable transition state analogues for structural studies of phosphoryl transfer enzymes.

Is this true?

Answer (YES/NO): NO